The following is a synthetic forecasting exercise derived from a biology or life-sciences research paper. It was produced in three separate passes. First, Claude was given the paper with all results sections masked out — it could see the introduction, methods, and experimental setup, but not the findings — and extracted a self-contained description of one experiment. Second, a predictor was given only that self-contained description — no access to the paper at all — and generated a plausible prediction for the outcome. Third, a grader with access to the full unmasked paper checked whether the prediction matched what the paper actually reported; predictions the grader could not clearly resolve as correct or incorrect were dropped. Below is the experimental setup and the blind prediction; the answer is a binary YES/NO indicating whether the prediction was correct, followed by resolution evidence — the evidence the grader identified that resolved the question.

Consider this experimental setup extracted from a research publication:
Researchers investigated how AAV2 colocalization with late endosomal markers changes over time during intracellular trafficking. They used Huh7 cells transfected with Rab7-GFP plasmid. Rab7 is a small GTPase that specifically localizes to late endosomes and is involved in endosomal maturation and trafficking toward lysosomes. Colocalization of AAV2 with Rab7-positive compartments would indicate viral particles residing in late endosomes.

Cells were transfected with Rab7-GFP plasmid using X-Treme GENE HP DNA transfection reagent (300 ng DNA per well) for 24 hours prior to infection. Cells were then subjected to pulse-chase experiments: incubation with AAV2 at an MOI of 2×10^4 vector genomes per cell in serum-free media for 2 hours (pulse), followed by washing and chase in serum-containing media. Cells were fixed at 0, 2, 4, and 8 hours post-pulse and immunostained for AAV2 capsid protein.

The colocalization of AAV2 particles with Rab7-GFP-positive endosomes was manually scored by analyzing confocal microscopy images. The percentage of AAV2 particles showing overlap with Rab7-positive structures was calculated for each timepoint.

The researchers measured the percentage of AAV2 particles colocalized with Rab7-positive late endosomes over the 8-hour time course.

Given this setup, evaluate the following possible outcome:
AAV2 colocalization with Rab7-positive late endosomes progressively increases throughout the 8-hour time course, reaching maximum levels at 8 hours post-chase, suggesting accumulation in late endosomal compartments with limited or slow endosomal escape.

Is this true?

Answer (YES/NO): YES